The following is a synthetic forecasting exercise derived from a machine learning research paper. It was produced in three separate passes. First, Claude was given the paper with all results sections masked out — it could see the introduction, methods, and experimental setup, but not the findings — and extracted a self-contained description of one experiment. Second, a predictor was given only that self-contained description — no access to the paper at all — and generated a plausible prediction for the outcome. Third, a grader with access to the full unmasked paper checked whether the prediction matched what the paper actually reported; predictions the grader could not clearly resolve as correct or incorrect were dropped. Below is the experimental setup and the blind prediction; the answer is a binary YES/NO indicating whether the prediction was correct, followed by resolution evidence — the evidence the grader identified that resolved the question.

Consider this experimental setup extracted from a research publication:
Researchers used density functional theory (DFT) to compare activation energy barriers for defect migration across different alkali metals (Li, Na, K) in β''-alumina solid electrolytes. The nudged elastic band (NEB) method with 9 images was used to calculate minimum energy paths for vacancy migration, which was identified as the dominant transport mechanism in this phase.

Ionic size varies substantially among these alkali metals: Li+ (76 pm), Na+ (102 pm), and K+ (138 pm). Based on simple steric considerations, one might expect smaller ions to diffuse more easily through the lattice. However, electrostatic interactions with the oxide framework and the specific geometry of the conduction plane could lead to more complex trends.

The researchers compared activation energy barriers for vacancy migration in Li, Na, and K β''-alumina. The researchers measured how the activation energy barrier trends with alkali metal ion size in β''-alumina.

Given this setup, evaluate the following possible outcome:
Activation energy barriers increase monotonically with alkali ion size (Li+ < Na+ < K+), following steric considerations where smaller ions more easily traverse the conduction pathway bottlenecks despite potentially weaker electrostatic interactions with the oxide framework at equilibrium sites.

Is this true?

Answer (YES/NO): NO